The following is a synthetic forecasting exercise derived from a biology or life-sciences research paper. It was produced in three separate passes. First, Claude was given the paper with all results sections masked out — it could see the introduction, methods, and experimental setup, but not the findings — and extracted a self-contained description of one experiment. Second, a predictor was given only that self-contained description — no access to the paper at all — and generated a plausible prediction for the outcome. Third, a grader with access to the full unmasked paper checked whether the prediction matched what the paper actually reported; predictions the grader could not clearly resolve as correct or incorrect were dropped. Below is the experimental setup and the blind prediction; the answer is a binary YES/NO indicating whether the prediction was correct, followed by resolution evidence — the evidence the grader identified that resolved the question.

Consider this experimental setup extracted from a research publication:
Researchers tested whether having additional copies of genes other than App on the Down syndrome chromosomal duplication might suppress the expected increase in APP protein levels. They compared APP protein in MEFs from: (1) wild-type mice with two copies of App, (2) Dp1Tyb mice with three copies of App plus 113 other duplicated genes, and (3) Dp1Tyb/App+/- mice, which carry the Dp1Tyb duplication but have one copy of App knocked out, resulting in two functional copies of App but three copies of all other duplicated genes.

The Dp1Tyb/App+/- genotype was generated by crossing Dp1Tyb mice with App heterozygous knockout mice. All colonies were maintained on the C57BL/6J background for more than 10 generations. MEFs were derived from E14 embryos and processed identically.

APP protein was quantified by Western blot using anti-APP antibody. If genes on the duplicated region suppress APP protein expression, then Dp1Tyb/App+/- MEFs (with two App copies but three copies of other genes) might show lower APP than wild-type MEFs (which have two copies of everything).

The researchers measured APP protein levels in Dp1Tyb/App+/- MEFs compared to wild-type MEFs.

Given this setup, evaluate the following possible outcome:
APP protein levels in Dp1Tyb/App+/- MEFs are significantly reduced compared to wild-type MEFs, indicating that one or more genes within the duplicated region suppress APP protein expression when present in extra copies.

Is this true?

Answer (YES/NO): NO